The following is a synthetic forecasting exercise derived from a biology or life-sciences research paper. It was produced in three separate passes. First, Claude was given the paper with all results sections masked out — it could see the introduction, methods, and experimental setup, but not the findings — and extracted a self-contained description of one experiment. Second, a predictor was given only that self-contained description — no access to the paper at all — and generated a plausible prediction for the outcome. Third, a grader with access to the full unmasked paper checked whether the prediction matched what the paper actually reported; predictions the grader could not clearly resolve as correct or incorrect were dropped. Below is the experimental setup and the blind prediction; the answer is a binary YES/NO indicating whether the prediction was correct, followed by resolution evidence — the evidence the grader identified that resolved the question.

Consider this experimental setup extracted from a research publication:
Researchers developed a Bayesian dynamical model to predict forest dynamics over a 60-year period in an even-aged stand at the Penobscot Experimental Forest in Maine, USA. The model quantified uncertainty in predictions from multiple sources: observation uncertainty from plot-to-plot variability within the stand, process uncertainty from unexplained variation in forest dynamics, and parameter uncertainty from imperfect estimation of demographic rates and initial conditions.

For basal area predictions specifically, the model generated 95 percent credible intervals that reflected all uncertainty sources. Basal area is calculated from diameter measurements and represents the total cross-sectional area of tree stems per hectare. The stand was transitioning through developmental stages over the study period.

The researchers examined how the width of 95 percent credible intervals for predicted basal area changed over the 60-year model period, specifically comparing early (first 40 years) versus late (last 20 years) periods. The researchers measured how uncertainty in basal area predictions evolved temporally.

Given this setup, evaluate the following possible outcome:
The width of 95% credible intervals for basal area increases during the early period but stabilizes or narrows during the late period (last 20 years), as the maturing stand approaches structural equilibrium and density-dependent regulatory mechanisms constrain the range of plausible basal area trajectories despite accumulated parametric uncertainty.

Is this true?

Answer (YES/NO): NO